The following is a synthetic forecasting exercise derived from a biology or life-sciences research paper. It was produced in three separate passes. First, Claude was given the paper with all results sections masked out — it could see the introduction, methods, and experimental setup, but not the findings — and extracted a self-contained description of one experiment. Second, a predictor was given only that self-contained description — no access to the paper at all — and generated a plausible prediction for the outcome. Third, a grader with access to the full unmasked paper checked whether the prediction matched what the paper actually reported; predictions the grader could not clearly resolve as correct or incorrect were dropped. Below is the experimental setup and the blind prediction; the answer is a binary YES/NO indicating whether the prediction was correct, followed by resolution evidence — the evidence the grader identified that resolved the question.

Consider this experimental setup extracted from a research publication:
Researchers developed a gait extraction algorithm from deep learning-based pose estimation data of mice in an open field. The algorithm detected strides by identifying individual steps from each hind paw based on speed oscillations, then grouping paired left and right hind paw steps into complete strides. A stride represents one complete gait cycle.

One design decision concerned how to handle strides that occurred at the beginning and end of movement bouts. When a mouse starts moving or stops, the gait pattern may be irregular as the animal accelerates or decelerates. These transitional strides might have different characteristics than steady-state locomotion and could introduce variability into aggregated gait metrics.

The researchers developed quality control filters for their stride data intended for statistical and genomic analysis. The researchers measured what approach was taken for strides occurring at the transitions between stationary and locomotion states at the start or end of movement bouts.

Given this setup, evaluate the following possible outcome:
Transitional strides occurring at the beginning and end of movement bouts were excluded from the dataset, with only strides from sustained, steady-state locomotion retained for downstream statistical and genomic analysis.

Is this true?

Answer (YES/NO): YES